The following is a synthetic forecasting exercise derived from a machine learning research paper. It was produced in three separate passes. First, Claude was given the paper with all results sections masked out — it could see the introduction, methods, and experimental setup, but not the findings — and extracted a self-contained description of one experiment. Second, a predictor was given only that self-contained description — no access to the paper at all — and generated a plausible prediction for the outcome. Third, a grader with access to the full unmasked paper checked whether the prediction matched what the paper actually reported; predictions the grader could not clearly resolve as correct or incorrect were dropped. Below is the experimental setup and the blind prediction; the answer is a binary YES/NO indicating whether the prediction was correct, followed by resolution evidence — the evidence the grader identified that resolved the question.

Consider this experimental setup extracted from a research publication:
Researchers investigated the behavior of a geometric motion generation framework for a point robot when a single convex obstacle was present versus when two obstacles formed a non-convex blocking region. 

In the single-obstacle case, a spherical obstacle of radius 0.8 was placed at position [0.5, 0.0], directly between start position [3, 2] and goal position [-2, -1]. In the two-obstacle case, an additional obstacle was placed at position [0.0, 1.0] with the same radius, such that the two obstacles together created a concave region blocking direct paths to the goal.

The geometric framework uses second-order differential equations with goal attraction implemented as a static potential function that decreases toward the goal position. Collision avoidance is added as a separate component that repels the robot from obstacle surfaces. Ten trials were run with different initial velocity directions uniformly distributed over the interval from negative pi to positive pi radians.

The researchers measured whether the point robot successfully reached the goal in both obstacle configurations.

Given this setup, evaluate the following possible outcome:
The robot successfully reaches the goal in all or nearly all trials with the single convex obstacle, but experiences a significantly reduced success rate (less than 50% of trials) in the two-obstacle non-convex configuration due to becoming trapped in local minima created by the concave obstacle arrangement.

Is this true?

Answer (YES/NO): YES